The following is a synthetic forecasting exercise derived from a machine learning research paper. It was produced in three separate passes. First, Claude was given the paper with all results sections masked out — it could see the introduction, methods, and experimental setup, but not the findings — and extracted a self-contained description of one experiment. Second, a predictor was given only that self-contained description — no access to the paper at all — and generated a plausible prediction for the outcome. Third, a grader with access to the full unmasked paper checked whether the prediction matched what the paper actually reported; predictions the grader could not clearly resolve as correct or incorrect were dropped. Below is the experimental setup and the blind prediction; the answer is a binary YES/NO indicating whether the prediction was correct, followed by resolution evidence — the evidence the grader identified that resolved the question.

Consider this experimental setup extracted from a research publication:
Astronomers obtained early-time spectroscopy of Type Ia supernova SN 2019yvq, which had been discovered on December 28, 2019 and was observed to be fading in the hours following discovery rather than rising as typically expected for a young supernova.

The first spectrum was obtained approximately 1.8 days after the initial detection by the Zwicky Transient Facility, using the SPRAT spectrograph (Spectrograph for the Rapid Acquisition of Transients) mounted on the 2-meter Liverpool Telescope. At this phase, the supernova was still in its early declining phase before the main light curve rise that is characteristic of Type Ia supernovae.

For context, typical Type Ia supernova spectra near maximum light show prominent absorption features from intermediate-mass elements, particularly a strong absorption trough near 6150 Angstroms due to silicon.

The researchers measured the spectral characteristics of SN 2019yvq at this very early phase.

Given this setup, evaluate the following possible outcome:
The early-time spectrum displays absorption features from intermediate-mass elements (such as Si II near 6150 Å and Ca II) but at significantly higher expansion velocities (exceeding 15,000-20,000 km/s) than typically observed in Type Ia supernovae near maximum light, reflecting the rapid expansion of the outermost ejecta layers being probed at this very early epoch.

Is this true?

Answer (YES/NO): YES